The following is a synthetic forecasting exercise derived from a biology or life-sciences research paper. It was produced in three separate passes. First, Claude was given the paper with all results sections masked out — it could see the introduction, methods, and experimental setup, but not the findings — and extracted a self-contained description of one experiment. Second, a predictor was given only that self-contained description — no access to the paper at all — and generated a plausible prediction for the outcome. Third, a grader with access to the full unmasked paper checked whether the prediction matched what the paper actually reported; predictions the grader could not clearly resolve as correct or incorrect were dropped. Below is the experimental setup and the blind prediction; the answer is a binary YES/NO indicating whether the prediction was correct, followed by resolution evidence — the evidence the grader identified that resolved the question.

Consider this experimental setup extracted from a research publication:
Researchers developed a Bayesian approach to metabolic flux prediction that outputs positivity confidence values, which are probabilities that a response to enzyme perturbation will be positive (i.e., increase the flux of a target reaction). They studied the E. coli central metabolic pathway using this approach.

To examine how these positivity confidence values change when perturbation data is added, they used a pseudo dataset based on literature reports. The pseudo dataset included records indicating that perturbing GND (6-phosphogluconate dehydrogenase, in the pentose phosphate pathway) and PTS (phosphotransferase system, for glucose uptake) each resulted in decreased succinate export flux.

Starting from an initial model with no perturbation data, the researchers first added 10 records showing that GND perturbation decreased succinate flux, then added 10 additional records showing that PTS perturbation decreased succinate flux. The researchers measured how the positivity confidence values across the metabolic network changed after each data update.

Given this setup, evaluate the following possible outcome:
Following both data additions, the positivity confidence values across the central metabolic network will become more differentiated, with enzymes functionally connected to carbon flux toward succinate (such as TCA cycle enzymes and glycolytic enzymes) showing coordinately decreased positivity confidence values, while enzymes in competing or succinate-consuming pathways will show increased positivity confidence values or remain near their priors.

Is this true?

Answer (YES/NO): NO